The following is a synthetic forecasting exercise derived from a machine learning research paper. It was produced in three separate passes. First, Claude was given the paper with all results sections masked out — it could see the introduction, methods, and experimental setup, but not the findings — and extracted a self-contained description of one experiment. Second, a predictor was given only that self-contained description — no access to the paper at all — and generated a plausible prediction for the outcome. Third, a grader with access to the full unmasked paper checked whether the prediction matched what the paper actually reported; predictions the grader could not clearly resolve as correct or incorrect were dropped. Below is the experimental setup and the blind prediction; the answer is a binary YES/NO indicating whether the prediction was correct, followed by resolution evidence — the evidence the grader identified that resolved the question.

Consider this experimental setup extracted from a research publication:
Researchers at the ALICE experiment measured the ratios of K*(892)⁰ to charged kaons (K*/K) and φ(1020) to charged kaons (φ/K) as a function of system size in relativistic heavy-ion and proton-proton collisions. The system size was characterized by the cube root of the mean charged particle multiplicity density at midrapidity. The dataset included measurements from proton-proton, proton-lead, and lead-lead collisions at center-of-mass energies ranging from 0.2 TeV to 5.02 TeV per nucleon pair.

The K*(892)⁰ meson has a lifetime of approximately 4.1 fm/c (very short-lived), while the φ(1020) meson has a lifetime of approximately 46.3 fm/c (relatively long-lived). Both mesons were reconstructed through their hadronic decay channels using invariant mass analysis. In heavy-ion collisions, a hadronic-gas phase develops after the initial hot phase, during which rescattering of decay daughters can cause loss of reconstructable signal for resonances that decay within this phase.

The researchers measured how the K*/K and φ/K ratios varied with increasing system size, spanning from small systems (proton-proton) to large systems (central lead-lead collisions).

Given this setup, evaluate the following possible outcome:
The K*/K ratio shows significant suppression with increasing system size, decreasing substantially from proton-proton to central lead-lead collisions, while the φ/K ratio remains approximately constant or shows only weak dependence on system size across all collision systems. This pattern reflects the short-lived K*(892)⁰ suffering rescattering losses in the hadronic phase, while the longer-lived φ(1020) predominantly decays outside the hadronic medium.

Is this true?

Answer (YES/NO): YES